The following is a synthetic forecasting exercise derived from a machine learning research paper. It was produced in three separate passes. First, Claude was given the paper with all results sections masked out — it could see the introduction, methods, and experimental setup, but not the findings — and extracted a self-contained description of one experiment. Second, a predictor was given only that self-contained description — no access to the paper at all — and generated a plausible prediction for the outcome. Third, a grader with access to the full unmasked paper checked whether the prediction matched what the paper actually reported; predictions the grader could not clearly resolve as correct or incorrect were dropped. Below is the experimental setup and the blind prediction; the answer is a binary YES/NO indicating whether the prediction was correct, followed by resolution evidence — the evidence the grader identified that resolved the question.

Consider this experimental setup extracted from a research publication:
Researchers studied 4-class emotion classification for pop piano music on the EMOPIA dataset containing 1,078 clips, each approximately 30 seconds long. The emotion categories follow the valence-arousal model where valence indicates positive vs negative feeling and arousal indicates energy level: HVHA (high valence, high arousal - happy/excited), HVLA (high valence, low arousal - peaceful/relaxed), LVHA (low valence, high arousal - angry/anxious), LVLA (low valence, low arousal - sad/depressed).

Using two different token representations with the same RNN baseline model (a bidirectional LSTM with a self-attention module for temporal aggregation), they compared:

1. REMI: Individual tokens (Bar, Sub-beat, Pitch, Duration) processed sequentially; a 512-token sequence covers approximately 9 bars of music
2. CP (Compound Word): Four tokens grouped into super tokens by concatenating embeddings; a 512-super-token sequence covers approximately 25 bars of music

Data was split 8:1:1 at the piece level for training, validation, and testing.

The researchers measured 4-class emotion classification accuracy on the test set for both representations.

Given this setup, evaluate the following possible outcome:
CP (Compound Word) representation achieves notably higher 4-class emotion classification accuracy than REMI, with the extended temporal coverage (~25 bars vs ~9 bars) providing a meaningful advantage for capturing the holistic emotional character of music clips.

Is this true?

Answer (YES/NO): NO